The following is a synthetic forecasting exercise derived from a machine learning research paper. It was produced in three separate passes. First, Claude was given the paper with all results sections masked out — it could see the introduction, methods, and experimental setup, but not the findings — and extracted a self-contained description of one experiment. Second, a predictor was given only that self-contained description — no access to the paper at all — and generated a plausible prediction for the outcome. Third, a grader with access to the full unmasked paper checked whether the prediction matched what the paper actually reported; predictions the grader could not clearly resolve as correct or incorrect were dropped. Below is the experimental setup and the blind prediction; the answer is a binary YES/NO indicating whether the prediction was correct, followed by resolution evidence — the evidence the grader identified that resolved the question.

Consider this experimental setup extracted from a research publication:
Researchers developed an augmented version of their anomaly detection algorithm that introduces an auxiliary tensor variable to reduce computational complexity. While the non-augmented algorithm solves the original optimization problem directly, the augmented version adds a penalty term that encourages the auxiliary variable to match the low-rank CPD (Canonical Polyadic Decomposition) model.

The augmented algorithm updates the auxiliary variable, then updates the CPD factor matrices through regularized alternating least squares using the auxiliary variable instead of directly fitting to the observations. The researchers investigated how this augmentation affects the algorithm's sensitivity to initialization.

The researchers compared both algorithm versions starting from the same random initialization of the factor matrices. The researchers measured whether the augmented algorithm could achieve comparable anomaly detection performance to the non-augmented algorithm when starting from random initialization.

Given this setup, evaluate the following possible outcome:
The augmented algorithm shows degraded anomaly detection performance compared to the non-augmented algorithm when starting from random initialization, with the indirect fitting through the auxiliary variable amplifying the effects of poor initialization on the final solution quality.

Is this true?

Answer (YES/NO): YES